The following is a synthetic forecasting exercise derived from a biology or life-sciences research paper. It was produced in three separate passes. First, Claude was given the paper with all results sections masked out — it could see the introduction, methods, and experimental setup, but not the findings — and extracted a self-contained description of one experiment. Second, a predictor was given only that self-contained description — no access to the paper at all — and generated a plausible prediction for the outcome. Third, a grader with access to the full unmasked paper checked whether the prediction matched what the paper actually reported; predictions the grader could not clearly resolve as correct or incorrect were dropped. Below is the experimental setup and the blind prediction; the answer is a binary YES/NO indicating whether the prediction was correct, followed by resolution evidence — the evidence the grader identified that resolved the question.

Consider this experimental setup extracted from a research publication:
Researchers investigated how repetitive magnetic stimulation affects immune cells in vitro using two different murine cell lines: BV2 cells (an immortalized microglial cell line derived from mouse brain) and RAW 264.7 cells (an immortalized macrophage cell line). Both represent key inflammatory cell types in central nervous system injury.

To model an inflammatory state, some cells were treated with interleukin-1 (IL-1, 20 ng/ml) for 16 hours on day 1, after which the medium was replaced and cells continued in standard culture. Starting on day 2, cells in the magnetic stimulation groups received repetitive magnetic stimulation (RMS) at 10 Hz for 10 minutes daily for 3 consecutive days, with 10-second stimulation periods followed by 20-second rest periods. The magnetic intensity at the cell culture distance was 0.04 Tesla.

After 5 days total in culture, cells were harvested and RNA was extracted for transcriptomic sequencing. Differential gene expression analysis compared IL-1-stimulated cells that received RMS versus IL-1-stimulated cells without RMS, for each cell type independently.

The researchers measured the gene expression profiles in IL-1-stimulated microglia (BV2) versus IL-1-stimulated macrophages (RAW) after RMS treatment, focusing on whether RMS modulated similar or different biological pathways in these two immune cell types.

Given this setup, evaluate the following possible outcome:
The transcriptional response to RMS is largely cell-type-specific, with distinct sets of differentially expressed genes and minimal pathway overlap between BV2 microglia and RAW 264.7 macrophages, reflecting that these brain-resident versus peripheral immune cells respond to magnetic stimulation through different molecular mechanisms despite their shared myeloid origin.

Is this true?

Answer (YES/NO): YES